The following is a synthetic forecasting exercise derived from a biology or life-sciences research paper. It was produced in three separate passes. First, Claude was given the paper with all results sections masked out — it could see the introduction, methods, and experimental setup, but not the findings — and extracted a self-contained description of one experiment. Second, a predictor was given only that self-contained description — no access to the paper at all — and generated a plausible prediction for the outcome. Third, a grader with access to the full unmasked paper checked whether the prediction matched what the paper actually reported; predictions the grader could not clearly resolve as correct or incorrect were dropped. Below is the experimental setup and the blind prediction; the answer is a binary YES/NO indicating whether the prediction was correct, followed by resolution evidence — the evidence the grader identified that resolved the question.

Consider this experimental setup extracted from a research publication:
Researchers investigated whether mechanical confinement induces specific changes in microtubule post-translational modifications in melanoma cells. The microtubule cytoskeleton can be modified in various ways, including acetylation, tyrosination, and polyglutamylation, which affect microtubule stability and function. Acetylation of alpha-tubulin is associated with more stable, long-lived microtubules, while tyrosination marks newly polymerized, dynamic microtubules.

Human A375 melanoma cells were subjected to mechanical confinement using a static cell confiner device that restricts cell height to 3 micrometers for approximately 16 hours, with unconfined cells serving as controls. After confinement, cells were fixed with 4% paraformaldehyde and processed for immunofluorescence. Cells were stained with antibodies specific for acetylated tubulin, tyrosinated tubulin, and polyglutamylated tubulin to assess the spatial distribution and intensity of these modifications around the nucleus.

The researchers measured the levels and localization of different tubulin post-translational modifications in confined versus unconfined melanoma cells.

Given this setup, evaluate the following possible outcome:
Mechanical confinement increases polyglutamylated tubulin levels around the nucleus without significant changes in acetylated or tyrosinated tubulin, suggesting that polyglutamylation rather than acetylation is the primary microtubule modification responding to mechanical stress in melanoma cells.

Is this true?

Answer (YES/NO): NO